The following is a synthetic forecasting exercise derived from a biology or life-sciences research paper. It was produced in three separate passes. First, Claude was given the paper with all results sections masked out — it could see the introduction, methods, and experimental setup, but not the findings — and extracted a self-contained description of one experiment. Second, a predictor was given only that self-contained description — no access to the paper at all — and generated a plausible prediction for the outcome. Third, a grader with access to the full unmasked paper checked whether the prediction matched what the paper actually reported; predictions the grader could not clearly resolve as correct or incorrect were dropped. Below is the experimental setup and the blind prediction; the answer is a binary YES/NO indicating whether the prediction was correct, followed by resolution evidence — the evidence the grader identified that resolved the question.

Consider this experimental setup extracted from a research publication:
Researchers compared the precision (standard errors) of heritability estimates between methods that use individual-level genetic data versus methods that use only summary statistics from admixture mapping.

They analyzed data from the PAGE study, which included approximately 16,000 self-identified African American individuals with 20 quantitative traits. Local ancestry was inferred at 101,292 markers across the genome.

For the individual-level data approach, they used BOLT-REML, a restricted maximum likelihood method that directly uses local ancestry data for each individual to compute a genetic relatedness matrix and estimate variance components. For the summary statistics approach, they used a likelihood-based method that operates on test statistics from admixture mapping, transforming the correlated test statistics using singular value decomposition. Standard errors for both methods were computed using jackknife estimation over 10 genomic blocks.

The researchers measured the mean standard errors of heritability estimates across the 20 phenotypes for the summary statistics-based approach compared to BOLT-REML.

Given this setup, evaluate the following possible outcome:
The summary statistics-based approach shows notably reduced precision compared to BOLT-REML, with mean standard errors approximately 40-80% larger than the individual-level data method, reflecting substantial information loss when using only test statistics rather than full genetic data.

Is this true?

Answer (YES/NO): NO